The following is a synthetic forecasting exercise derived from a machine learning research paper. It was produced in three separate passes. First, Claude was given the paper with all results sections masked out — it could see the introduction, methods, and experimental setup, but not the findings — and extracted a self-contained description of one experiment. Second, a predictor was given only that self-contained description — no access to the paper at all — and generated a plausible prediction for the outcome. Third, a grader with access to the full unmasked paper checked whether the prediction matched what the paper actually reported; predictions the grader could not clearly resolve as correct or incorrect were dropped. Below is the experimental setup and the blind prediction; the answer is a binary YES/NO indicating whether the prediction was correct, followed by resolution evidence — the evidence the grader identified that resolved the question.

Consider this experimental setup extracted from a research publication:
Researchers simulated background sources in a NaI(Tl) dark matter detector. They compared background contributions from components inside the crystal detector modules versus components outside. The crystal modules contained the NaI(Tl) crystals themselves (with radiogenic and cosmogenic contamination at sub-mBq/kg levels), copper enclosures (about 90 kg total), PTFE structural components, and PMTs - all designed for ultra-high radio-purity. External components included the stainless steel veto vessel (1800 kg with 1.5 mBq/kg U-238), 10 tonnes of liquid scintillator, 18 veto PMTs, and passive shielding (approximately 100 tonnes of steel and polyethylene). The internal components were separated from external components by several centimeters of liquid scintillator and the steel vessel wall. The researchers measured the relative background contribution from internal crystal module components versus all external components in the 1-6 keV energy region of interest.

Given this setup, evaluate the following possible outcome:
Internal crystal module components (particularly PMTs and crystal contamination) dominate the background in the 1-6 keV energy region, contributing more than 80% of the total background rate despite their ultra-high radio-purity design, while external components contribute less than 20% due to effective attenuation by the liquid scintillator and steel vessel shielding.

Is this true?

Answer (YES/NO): YES